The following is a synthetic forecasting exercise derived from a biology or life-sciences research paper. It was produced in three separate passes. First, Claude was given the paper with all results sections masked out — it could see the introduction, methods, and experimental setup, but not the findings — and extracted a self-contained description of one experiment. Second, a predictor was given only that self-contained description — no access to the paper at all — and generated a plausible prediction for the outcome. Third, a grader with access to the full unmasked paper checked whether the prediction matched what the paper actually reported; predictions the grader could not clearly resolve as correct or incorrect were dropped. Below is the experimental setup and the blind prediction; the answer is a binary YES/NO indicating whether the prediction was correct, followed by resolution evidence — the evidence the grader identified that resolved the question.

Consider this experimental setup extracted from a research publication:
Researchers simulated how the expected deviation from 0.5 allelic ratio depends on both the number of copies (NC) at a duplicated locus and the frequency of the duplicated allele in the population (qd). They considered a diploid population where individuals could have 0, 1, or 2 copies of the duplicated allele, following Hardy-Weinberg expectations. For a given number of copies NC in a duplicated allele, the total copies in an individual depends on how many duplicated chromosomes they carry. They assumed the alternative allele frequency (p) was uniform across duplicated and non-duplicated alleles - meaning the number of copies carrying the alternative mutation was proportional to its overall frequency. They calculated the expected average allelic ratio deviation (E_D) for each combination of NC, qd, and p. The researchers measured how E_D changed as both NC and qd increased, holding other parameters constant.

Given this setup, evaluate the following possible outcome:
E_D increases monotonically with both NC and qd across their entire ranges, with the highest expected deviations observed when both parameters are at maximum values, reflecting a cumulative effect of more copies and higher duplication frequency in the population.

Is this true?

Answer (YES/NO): YES